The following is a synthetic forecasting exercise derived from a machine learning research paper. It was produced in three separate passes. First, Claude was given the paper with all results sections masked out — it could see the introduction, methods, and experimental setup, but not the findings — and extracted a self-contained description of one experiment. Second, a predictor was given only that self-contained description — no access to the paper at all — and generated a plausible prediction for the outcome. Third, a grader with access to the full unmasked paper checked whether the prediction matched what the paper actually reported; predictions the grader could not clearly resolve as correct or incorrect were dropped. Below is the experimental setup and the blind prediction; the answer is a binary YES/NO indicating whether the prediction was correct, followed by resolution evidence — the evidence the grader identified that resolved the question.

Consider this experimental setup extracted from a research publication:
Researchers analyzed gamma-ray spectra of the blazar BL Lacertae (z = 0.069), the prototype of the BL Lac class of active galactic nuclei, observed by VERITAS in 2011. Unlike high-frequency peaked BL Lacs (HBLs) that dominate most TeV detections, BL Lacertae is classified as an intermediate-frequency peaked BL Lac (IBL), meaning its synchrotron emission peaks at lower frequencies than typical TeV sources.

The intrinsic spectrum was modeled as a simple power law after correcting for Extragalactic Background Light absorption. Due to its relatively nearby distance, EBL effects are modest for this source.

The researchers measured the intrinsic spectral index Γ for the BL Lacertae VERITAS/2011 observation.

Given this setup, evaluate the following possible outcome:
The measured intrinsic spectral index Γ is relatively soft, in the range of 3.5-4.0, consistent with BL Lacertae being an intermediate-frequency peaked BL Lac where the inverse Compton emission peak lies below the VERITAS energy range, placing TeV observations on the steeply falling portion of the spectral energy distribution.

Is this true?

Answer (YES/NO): NO